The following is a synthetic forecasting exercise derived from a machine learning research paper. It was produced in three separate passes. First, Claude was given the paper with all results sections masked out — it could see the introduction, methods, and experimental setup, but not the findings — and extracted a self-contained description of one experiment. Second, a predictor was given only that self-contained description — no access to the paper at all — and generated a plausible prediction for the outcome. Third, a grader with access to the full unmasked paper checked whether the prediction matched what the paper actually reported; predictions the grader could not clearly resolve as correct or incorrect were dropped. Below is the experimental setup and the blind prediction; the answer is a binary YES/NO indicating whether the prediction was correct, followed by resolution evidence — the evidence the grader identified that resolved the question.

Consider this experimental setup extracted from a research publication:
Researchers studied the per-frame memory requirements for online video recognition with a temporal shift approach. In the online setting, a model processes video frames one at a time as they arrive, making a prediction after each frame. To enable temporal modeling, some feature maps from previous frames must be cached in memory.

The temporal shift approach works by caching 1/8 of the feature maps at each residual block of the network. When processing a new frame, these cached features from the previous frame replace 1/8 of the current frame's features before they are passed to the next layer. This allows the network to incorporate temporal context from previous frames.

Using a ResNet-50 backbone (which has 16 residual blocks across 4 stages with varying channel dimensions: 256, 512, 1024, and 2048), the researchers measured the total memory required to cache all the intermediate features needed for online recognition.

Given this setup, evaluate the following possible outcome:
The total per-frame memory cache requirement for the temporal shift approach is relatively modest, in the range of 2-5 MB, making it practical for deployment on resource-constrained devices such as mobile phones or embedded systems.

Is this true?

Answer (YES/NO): NO